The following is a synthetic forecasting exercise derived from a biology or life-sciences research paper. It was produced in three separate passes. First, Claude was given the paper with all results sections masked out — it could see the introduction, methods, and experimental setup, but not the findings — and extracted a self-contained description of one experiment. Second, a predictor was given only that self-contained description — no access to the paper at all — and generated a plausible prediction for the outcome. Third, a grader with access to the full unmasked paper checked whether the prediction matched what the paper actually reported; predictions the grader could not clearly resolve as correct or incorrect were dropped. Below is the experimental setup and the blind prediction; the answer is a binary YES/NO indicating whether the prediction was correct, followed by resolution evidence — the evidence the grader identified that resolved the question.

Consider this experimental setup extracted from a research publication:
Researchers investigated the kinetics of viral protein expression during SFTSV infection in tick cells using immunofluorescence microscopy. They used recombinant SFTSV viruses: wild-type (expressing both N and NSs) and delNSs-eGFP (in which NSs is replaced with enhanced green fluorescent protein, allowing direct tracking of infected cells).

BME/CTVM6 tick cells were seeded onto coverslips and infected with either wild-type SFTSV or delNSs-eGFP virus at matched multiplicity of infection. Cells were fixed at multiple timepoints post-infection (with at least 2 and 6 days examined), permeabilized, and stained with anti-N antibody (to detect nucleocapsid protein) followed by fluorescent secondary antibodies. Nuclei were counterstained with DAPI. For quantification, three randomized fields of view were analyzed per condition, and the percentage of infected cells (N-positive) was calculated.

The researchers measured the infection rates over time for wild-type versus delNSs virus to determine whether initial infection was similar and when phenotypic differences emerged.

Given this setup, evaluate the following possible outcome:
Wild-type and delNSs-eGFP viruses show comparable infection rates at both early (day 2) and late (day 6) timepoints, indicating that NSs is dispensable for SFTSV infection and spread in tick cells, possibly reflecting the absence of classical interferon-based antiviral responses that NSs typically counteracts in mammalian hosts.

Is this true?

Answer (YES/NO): NO